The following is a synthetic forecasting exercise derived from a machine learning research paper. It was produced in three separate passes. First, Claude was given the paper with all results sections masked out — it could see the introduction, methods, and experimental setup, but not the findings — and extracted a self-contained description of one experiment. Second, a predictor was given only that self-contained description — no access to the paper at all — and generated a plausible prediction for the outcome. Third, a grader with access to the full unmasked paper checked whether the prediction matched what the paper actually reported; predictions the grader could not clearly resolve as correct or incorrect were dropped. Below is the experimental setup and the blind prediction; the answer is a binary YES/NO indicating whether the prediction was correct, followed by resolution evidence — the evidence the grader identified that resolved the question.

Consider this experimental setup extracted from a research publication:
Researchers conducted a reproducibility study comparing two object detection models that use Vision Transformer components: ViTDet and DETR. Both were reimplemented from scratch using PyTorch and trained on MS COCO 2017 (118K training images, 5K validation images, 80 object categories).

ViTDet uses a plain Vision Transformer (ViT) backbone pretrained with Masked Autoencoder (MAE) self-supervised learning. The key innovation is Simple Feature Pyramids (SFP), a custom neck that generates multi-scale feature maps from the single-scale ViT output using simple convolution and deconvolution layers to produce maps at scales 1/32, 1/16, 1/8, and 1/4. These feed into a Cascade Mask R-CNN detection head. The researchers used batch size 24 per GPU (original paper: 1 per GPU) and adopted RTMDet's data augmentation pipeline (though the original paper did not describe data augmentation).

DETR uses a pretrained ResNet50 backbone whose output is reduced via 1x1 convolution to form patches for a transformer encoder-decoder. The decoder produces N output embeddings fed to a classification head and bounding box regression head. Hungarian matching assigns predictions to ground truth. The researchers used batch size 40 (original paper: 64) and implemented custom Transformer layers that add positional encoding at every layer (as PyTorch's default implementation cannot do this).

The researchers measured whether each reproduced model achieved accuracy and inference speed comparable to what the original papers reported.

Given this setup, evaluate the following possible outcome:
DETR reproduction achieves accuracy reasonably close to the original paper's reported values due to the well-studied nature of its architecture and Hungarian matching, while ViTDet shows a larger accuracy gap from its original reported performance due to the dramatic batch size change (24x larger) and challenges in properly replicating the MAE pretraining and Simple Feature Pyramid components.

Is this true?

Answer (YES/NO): NO